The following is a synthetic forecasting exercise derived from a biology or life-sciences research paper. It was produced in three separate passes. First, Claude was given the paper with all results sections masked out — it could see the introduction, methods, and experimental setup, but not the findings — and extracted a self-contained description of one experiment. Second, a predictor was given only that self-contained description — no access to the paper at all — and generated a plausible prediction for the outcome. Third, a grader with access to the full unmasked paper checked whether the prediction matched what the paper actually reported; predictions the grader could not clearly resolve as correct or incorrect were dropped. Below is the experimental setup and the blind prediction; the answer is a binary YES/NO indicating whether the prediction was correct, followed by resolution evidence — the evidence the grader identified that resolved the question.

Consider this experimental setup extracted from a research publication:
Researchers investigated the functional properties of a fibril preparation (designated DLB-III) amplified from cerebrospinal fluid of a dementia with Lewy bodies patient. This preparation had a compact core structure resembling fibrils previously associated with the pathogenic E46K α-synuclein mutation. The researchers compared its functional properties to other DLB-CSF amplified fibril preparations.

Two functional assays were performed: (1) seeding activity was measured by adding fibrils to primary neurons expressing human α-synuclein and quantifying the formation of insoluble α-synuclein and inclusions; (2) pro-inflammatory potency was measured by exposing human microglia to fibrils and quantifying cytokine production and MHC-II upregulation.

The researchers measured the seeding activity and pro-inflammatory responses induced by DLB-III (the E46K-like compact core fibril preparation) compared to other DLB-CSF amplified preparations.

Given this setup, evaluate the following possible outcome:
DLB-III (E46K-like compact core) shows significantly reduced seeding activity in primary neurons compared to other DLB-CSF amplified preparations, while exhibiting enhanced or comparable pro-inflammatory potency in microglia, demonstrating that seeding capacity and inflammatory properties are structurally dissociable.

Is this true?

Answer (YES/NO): NO